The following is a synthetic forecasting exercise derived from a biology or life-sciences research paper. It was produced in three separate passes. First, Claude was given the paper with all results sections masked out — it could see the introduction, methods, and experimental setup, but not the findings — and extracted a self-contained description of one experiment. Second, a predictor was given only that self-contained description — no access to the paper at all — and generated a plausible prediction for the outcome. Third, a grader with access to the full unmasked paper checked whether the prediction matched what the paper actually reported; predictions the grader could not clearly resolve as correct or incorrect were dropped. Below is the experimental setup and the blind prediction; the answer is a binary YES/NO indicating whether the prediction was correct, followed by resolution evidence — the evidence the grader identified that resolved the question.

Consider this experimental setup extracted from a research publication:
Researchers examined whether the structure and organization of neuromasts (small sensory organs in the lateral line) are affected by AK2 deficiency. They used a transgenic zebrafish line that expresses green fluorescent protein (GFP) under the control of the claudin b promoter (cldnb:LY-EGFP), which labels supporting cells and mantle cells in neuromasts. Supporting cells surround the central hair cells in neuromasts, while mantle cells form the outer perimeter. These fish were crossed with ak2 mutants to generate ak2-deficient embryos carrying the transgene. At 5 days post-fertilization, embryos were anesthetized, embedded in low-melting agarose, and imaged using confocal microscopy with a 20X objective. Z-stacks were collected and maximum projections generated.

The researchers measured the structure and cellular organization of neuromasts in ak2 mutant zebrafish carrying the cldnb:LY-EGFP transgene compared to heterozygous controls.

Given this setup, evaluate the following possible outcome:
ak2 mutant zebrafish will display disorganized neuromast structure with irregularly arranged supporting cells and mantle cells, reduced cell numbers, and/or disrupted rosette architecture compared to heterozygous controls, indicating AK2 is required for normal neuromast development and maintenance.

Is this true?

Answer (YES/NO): YES